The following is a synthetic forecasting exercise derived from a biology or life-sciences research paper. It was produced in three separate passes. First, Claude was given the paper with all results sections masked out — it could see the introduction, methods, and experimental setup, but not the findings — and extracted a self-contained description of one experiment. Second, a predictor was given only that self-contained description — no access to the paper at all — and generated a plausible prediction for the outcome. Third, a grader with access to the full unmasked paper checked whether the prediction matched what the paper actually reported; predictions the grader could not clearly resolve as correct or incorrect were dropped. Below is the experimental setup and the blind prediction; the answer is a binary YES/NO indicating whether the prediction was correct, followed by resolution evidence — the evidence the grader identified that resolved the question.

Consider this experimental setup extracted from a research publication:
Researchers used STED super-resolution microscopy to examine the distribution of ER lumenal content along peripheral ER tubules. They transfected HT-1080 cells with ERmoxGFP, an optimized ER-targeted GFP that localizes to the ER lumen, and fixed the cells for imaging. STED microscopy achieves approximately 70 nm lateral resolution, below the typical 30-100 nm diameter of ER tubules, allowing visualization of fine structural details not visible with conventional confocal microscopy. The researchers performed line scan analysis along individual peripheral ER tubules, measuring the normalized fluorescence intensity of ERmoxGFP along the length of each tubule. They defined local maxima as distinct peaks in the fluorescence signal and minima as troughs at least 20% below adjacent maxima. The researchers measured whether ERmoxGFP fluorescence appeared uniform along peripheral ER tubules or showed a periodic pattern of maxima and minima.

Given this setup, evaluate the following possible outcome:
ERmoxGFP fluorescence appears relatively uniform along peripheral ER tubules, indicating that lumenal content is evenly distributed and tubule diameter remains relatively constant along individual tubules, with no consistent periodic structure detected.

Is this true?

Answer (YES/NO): NO